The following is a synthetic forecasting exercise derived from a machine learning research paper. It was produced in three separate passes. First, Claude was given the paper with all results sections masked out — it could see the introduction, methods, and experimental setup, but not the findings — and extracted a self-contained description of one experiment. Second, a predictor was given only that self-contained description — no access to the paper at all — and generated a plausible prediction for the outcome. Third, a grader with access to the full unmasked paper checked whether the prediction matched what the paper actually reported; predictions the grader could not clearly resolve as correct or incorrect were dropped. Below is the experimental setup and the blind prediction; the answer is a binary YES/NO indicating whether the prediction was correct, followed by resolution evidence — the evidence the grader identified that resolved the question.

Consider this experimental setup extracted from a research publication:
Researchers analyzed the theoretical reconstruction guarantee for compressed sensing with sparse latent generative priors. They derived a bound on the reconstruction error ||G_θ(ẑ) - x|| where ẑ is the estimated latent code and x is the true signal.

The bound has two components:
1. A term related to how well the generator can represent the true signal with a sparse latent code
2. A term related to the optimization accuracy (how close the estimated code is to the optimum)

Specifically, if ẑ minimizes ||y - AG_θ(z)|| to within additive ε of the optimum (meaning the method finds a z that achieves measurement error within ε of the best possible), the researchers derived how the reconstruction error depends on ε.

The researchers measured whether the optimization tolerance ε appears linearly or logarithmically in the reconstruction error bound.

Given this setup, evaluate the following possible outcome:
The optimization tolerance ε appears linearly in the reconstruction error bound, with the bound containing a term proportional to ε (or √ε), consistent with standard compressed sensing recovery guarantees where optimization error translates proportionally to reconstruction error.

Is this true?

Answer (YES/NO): YES